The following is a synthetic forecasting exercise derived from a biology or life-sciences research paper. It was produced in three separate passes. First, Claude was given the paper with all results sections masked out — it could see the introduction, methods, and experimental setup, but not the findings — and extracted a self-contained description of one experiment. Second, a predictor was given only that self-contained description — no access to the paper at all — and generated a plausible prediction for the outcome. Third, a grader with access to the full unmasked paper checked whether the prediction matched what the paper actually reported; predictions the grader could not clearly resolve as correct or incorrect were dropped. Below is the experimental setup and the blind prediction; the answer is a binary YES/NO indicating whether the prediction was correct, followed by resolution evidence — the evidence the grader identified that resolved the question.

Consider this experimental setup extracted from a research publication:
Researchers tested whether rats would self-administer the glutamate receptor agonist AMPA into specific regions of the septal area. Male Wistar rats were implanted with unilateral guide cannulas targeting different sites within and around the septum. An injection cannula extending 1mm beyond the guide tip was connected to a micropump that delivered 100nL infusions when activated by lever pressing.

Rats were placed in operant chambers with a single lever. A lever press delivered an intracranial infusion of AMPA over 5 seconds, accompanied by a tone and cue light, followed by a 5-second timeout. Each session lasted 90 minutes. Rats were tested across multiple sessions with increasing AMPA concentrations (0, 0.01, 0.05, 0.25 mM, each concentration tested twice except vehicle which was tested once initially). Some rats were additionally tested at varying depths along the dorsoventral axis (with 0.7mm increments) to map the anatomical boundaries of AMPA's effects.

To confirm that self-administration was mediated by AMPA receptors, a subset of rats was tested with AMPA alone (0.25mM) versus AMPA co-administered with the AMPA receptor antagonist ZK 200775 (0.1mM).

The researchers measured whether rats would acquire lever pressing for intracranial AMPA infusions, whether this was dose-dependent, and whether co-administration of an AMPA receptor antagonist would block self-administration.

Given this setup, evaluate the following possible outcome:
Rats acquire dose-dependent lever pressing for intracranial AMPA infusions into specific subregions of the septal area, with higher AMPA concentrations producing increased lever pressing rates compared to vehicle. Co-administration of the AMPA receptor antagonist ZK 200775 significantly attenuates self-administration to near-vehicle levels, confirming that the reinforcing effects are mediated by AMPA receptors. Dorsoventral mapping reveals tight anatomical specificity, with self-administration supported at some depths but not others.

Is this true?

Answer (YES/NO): YES